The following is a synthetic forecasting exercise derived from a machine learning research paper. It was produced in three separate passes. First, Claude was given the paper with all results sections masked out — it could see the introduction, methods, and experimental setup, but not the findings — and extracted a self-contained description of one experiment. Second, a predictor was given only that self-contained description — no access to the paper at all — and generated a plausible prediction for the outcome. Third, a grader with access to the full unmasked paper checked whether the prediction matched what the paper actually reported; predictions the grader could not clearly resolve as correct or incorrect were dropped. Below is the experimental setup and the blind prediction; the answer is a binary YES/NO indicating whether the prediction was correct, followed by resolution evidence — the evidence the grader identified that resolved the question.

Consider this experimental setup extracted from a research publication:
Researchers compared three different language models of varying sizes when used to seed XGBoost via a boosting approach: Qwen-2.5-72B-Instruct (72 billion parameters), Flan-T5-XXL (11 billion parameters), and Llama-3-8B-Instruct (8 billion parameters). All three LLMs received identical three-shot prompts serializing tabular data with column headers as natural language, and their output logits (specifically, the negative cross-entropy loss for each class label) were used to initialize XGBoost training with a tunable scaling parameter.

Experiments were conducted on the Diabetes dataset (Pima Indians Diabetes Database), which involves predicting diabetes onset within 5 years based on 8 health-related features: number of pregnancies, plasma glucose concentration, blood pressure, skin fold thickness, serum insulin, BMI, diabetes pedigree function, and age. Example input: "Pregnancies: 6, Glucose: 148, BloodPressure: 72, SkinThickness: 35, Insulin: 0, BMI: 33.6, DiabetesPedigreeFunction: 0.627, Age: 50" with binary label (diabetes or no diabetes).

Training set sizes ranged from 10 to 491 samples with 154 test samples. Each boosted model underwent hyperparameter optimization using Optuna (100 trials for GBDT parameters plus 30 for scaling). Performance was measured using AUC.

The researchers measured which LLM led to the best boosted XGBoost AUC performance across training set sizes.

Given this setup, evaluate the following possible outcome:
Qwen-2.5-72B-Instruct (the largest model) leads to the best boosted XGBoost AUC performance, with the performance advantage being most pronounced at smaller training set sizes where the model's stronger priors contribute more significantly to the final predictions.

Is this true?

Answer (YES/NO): YES